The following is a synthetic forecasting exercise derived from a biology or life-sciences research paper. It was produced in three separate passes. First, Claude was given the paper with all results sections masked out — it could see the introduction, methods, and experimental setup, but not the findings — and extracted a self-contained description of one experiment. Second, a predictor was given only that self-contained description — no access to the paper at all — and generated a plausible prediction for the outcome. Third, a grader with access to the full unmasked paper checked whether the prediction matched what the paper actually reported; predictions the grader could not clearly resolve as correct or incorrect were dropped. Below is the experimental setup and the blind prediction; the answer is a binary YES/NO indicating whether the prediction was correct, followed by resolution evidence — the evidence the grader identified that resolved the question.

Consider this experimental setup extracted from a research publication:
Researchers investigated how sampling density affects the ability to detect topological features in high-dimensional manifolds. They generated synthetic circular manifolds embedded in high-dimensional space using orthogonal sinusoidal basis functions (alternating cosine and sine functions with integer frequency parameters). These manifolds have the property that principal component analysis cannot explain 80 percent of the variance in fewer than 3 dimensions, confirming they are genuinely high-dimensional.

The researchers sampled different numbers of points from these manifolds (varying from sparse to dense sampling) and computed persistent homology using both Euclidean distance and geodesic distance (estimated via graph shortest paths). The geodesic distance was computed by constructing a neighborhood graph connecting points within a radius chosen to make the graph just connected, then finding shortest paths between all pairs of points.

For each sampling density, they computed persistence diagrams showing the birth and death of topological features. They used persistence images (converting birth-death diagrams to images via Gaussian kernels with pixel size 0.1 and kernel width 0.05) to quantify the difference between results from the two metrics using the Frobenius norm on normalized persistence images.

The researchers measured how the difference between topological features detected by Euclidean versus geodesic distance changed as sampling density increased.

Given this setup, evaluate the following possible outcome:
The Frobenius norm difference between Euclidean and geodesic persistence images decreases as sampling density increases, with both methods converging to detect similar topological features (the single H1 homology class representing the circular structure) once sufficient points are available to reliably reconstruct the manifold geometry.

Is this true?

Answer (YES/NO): YES